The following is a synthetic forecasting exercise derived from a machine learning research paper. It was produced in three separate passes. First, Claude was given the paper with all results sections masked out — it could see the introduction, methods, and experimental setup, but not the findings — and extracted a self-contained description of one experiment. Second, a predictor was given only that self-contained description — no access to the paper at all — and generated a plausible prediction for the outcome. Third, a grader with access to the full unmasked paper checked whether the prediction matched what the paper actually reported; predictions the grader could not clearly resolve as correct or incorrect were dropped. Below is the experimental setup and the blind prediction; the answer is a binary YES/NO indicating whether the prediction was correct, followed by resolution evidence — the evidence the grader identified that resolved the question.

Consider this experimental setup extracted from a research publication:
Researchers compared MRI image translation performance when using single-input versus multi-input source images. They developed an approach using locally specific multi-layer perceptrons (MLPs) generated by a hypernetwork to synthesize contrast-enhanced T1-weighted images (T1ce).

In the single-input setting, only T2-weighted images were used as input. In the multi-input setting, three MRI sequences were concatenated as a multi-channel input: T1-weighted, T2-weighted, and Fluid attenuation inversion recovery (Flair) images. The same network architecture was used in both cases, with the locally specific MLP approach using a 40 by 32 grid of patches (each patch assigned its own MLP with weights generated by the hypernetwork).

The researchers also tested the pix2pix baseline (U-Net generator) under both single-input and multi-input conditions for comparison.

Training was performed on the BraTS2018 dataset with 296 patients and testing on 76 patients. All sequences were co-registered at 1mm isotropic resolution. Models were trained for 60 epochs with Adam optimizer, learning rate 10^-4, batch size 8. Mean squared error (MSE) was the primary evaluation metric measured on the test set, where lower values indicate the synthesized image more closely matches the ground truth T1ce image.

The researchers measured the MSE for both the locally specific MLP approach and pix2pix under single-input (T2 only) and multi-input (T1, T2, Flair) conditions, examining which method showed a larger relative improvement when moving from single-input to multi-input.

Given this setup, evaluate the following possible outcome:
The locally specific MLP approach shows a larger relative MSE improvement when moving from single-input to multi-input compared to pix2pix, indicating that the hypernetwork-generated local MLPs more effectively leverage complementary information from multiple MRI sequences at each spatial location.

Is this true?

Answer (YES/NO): NO